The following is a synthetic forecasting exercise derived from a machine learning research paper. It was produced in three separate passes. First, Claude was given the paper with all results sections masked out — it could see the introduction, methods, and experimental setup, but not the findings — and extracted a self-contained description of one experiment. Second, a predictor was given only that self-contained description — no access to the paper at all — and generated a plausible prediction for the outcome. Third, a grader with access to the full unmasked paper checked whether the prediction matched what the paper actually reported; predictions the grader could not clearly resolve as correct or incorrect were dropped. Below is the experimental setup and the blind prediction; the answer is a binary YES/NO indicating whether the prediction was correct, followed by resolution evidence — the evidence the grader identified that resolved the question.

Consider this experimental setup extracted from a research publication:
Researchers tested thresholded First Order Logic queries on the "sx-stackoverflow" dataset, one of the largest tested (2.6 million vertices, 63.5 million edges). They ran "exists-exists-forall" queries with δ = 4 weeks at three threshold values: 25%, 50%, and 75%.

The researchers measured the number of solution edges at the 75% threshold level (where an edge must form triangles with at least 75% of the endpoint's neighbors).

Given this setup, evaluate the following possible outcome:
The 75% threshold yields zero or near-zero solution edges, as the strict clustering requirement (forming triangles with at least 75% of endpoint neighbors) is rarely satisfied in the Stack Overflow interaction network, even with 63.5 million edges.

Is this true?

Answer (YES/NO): YES